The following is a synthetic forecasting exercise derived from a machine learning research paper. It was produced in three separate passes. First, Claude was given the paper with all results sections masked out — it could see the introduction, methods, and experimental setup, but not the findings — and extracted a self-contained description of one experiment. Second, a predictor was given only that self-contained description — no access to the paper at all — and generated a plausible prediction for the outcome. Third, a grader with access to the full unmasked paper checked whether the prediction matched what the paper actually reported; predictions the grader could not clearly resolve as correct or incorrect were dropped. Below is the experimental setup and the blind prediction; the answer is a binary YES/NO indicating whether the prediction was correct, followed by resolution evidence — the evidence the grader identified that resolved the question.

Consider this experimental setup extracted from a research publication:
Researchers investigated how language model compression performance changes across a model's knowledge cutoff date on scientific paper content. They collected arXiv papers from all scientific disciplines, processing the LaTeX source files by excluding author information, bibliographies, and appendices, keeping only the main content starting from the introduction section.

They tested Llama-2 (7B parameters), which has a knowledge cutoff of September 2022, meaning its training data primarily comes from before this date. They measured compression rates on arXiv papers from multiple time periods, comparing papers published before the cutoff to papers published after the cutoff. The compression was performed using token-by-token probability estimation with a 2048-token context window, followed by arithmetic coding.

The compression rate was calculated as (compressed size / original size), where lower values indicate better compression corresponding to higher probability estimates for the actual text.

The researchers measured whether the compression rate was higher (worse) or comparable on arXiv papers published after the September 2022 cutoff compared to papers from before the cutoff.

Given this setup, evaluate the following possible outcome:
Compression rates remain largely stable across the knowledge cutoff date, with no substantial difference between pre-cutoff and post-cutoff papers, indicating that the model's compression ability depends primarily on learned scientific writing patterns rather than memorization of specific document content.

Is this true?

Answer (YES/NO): YES